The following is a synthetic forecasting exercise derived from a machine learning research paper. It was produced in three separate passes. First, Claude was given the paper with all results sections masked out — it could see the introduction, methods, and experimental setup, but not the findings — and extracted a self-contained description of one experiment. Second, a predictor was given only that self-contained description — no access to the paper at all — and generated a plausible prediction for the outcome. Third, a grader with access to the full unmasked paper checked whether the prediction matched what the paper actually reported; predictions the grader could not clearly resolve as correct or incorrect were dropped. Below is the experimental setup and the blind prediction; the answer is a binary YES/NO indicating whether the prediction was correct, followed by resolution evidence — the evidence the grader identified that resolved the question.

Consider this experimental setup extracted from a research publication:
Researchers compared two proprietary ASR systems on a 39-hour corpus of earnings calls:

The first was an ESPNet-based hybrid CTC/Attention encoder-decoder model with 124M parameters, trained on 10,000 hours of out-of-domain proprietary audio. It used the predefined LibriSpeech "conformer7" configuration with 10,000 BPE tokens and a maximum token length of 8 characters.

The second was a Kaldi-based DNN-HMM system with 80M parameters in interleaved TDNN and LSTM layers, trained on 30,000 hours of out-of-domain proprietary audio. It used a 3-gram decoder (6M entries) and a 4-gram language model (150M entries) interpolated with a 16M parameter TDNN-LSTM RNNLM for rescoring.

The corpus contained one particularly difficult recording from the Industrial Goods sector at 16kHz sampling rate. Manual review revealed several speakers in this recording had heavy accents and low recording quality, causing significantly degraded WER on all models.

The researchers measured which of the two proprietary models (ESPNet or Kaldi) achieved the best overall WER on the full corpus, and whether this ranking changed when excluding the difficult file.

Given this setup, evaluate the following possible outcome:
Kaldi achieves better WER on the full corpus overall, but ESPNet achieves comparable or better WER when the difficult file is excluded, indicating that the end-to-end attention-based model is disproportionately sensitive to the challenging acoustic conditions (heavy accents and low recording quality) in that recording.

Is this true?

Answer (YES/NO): NO